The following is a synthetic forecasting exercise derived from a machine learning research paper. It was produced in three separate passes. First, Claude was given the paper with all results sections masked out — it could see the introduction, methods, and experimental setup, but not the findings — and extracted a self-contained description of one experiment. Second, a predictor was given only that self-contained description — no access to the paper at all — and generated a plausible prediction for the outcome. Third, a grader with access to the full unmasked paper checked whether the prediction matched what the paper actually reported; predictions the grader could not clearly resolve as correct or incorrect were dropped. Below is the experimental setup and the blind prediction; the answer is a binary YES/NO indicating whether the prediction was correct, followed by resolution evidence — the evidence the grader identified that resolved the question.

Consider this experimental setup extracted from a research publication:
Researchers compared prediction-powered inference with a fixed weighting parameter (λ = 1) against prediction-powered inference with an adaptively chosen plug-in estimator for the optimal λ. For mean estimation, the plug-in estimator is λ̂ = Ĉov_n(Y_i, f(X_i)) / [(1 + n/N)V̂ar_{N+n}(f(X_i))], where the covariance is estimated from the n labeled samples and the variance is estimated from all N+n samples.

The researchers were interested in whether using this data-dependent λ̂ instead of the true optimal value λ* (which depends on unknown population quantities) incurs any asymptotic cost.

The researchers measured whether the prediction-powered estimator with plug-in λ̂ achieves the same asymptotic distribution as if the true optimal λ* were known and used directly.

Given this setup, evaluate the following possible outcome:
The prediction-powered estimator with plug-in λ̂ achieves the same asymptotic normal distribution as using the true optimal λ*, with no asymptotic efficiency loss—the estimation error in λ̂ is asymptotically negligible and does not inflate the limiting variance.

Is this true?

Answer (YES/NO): YES